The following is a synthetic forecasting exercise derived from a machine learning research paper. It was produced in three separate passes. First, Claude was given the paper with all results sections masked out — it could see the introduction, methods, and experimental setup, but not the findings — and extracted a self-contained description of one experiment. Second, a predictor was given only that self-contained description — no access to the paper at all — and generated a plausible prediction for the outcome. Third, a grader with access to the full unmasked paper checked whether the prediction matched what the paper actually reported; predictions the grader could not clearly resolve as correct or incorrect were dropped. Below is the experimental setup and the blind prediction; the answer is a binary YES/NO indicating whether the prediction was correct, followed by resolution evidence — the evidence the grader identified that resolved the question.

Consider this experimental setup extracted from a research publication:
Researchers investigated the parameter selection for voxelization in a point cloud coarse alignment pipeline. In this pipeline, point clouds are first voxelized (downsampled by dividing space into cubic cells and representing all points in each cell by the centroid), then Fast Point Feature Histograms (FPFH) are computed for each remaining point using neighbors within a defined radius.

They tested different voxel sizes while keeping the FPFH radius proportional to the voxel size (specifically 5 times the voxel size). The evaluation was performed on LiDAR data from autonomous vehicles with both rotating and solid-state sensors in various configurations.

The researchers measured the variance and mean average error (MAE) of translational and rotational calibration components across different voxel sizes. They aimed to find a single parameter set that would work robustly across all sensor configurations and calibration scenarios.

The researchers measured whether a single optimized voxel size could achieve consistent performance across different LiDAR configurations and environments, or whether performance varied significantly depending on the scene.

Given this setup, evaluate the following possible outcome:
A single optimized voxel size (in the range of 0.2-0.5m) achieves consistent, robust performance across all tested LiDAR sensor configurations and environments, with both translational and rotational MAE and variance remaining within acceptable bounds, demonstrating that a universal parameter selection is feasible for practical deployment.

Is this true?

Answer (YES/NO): YES